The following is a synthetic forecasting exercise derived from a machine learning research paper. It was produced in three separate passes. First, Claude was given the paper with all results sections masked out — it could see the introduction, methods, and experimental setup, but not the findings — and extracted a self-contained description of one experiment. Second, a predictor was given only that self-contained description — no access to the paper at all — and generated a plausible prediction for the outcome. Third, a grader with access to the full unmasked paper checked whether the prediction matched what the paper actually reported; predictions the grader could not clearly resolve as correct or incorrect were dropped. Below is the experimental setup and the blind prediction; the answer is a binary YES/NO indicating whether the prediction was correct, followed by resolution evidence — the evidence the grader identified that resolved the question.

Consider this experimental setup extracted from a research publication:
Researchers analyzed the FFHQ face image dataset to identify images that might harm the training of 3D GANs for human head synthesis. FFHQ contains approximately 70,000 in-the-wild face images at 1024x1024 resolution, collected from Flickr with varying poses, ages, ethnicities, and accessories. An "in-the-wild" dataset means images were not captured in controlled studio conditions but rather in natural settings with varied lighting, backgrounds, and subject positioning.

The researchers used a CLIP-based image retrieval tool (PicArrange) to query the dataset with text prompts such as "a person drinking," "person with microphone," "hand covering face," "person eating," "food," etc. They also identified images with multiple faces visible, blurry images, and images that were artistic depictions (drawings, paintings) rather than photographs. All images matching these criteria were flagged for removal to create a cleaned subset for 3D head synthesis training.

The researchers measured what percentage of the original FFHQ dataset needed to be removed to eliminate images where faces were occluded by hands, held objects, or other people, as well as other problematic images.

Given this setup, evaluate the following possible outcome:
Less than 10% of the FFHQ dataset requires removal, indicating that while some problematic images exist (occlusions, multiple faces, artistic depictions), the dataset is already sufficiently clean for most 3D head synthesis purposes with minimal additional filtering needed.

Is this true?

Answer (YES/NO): NO